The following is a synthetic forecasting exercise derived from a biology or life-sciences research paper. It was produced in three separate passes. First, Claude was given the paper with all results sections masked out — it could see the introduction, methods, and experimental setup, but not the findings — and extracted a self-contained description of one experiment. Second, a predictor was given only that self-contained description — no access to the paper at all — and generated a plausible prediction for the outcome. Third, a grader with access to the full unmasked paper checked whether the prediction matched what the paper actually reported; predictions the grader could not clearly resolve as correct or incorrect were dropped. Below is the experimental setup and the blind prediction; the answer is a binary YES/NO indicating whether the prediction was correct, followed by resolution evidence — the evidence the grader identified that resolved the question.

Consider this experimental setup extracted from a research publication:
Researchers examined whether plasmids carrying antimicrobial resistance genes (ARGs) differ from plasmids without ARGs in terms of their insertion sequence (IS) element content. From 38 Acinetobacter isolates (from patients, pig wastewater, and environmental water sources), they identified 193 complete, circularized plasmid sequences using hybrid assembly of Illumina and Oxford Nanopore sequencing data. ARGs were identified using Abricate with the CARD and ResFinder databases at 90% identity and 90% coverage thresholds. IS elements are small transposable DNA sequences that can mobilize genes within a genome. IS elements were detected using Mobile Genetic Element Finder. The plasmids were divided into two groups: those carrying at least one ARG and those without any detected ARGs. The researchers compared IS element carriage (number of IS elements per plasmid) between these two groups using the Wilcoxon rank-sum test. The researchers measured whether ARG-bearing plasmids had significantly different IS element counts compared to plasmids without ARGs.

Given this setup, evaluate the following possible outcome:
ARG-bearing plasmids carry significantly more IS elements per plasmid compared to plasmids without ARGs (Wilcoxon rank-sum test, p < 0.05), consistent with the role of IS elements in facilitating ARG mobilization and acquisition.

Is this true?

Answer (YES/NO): YES